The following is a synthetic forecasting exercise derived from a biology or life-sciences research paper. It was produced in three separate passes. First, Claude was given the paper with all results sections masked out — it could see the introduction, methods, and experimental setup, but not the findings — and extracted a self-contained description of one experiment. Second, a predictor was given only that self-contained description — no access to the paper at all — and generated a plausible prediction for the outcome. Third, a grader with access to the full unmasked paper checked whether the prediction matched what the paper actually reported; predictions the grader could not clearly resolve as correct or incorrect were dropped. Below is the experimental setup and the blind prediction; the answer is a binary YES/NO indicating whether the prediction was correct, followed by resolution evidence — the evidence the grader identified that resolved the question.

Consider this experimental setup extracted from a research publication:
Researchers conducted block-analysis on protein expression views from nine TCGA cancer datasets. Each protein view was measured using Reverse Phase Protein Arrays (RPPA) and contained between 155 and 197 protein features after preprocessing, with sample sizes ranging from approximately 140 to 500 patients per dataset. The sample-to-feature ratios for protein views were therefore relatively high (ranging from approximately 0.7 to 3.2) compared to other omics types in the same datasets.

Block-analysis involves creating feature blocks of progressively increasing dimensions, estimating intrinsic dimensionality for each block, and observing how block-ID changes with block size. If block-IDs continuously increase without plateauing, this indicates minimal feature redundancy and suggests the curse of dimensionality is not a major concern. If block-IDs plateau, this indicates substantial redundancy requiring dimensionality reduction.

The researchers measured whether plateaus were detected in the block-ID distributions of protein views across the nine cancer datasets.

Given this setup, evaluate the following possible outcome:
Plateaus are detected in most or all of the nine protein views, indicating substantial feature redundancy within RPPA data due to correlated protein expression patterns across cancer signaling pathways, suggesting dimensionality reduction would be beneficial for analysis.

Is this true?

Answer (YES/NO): NO